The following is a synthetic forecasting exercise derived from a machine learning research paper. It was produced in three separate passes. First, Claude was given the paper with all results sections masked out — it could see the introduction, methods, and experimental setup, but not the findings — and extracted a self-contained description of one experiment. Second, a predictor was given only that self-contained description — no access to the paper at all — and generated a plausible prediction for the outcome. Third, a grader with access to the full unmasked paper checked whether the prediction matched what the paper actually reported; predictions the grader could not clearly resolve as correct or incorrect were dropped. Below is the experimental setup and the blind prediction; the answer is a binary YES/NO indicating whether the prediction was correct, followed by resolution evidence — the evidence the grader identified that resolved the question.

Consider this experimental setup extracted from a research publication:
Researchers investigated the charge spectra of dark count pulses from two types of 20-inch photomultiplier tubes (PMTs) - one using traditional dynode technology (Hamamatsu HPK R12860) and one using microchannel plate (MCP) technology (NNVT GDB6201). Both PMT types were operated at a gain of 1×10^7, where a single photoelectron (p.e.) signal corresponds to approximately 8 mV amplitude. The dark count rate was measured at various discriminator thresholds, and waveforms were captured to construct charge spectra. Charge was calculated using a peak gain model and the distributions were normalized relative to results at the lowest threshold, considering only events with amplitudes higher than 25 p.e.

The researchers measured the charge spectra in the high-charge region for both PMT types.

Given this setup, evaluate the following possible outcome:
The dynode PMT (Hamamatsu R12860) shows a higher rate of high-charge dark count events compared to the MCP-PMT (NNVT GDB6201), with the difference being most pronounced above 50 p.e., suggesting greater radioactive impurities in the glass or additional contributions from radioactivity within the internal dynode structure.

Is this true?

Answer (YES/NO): NO